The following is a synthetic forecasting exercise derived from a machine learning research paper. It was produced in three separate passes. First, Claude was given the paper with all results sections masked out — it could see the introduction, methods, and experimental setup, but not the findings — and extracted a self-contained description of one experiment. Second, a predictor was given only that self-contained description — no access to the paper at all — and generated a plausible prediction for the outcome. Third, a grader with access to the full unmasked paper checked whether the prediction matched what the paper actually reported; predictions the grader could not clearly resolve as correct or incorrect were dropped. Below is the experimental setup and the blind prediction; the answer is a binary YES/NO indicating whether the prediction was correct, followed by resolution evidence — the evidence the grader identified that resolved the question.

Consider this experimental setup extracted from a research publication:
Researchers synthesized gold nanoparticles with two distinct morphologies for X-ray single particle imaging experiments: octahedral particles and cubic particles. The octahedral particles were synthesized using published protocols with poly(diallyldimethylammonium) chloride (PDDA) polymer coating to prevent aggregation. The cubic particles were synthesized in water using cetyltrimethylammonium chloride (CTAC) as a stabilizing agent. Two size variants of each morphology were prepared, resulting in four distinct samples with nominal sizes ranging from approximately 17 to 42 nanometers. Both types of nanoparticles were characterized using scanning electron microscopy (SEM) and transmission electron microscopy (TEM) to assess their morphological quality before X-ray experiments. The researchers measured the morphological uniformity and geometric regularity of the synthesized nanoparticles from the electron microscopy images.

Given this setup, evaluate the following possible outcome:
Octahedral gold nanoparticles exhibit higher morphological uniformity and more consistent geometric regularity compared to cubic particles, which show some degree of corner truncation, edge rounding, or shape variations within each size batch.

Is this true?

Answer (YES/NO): NO